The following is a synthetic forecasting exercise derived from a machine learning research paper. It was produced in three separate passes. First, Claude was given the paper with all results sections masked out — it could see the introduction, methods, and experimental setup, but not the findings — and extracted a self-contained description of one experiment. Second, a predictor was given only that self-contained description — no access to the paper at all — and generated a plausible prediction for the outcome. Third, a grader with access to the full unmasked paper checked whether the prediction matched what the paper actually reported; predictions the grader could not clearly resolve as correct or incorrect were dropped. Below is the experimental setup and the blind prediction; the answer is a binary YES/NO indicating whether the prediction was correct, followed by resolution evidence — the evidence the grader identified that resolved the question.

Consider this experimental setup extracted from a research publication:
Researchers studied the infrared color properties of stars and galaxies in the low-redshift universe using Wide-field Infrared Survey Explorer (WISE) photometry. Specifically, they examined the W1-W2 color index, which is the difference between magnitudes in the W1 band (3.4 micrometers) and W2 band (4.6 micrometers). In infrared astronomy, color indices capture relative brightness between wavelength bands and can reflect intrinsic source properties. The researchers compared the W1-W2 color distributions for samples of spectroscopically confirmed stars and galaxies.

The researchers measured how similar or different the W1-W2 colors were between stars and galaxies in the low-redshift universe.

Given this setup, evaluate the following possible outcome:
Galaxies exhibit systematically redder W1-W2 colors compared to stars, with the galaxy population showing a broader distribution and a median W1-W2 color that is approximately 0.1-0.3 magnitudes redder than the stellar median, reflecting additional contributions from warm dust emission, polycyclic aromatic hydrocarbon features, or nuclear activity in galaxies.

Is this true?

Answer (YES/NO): NO